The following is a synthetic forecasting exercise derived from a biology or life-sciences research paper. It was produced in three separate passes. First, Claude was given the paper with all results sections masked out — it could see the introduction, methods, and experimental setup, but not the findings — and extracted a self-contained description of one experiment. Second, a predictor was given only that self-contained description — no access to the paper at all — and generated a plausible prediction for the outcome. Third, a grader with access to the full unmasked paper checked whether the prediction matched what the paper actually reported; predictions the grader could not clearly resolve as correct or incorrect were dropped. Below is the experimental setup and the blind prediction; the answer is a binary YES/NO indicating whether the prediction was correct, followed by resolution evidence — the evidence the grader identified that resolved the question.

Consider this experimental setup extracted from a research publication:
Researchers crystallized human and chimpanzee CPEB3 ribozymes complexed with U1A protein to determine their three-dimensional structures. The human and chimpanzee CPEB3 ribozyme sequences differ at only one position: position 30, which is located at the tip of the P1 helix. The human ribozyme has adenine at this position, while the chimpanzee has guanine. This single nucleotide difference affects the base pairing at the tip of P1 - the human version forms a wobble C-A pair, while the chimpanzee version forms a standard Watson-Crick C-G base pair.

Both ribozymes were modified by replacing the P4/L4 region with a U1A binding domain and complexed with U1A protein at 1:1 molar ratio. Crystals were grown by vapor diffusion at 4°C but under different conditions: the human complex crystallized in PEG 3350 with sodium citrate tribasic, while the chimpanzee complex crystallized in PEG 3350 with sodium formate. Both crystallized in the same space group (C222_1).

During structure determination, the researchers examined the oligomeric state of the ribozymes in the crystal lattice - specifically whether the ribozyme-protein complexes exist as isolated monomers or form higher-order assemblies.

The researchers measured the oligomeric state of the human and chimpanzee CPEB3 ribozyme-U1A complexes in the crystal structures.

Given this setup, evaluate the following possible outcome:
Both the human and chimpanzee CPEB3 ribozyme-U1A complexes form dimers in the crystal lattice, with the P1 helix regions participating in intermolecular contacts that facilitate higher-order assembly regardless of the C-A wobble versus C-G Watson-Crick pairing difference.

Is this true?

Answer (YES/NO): NO